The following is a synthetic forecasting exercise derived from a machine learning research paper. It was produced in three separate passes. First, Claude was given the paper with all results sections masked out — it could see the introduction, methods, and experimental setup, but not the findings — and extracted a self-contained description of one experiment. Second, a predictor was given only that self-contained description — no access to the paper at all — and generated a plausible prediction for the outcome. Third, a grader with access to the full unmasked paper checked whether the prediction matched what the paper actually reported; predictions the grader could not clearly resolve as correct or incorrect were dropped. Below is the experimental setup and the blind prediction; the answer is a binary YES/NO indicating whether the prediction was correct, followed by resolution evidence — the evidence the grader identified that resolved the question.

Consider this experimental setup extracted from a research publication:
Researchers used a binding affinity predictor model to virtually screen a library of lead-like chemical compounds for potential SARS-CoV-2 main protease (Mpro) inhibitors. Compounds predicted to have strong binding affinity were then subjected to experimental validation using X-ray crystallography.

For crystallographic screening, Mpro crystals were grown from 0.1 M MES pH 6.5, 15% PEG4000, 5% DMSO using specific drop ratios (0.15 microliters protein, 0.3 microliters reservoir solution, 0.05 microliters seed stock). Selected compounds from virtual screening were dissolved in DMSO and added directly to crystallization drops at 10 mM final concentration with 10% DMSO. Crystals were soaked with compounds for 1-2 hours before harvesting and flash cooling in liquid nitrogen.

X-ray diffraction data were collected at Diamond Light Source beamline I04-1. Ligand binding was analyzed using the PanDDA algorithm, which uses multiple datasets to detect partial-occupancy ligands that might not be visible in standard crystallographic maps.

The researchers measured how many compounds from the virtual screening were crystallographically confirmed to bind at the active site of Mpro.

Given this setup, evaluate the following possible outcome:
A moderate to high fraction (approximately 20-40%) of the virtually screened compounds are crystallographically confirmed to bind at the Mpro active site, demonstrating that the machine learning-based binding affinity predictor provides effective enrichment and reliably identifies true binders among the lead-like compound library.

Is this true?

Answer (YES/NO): NO